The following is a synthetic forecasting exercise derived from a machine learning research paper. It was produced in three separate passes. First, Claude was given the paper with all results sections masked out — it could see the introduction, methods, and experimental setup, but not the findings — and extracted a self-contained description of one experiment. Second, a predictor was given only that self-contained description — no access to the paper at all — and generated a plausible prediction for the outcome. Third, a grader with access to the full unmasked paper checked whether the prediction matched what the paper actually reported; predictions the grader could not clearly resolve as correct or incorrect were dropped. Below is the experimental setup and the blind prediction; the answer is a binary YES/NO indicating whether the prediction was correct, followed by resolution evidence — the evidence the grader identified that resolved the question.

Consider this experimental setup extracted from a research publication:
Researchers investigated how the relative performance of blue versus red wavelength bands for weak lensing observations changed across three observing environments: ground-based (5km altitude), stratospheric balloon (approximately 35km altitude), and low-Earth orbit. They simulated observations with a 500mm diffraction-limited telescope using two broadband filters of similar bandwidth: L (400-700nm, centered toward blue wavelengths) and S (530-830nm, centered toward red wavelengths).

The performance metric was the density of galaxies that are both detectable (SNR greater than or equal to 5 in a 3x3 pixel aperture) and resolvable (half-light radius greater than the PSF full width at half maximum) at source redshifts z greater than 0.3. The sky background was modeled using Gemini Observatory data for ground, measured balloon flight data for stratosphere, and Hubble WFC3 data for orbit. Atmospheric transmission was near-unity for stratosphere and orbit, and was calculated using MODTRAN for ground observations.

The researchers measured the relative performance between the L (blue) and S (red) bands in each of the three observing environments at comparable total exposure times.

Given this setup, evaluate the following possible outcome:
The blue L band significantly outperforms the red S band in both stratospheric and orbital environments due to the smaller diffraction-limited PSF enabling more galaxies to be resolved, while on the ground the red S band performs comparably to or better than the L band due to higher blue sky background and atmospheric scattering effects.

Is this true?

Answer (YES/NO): NO